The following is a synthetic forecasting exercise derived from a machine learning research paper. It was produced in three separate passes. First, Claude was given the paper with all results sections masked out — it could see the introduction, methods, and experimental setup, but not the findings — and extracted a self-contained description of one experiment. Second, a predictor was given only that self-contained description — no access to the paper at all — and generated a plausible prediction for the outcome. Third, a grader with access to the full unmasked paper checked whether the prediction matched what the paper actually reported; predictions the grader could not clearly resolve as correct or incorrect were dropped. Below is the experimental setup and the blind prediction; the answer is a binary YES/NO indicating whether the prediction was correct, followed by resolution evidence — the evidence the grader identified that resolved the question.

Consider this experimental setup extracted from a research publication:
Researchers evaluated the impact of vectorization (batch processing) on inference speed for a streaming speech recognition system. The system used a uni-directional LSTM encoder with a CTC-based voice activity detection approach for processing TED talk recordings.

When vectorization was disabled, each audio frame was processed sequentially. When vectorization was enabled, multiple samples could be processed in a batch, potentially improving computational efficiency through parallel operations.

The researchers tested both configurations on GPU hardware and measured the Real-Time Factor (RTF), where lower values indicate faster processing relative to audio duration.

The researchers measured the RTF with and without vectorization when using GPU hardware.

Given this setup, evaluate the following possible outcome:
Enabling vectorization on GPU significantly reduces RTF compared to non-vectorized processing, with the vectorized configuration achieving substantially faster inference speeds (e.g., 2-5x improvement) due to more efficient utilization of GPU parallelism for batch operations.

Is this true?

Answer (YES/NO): NO